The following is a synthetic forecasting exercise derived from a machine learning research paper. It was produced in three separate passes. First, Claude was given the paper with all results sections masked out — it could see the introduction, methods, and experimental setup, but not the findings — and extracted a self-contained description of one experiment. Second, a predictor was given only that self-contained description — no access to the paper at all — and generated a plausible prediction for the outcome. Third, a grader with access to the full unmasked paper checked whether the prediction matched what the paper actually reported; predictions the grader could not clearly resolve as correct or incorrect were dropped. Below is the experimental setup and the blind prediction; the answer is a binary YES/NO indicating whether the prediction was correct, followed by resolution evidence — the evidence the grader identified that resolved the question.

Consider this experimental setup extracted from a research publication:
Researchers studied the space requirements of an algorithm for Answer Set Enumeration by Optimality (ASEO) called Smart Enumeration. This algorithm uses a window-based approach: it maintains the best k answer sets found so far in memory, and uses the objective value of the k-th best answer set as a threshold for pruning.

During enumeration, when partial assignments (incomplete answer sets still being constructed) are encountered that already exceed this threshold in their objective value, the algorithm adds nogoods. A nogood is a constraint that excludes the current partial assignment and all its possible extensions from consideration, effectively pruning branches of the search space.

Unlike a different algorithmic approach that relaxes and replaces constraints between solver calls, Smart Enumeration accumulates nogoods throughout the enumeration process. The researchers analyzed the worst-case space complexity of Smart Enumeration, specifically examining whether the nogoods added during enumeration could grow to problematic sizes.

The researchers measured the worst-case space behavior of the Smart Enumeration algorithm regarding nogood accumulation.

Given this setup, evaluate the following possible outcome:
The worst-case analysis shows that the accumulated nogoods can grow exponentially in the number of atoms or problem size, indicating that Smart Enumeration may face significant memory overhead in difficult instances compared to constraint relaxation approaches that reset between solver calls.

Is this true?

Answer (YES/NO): YES